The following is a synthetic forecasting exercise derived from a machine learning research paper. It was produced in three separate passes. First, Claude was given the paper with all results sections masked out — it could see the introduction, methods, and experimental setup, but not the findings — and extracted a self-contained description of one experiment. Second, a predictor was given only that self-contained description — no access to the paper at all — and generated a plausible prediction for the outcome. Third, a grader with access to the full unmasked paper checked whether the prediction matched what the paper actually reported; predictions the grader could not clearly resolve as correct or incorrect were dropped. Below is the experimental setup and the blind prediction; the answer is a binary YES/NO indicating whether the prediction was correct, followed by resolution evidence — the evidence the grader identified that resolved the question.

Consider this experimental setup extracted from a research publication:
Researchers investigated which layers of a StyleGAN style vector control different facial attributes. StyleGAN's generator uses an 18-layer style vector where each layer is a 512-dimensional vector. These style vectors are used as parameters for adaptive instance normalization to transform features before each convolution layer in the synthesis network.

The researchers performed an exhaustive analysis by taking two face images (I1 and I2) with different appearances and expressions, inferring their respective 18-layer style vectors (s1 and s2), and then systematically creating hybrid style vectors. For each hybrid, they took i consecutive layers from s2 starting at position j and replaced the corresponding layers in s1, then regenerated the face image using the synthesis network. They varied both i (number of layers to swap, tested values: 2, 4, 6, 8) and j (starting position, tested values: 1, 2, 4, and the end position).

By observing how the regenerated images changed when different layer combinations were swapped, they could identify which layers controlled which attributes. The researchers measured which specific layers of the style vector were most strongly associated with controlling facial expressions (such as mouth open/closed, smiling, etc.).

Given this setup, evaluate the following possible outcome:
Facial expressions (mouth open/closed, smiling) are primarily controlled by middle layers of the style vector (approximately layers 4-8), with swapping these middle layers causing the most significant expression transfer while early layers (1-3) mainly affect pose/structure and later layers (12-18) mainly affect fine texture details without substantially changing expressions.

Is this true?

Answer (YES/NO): NO